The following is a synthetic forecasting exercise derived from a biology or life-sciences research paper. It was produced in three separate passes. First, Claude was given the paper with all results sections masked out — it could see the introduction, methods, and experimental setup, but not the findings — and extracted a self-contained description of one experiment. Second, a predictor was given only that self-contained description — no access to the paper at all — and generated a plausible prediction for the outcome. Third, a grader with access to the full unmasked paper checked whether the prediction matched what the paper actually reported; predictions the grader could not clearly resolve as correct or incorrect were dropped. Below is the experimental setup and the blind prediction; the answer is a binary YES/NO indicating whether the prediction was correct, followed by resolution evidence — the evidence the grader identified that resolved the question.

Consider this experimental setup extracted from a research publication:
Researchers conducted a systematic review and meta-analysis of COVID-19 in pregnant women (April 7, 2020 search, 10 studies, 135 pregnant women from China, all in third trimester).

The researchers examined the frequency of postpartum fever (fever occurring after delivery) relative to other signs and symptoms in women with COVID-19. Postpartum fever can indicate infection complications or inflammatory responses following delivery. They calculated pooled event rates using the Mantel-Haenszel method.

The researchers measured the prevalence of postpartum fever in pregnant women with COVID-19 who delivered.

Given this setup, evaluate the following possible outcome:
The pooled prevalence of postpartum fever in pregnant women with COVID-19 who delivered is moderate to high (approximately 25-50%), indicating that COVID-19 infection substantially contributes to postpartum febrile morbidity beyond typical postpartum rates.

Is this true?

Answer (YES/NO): YES